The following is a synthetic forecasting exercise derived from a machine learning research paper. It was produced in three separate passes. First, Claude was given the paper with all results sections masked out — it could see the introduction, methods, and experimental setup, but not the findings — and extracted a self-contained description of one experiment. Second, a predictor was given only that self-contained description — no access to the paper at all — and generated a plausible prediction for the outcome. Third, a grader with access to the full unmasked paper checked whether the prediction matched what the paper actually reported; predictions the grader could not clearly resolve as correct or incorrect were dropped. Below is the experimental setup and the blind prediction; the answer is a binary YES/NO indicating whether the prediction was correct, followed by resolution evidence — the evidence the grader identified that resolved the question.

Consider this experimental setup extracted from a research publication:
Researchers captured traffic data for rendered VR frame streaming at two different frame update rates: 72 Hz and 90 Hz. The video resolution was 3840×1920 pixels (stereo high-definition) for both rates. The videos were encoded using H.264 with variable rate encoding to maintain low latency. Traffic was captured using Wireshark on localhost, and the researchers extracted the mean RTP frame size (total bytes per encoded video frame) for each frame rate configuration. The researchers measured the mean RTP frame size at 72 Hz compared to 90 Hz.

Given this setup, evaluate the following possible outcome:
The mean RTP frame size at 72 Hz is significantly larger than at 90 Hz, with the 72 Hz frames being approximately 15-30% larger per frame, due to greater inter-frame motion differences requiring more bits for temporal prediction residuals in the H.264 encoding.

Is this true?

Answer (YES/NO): YES